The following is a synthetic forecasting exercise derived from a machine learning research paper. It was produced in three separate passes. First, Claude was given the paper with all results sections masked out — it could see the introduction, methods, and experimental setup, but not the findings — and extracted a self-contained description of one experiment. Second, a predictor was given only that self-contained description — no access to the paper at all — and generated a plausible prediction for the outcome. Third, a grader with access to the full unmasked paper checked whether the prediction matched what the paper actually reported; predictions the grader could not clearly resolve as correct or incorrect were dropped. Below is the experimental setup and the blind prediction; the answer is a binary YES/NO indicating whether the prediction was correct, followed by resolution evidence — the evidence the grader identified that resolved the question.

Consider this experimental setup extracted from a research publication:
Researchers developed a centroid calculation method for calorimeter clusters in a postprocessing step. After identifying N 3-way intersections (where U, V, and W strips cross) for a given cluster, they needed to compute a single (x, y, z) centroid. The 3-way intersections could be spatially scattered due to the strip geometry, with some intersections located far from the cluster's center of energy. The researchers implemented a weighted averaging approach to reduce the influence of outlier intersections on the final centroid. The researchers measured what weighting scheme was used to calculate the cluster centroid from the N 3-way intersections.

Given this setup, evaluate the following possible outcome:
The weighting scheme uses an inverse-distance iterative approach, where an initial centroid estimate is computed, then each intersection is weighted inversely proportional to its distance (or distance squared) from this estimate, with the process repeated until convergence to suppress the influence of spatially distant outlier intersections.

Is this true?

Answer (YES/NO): NO